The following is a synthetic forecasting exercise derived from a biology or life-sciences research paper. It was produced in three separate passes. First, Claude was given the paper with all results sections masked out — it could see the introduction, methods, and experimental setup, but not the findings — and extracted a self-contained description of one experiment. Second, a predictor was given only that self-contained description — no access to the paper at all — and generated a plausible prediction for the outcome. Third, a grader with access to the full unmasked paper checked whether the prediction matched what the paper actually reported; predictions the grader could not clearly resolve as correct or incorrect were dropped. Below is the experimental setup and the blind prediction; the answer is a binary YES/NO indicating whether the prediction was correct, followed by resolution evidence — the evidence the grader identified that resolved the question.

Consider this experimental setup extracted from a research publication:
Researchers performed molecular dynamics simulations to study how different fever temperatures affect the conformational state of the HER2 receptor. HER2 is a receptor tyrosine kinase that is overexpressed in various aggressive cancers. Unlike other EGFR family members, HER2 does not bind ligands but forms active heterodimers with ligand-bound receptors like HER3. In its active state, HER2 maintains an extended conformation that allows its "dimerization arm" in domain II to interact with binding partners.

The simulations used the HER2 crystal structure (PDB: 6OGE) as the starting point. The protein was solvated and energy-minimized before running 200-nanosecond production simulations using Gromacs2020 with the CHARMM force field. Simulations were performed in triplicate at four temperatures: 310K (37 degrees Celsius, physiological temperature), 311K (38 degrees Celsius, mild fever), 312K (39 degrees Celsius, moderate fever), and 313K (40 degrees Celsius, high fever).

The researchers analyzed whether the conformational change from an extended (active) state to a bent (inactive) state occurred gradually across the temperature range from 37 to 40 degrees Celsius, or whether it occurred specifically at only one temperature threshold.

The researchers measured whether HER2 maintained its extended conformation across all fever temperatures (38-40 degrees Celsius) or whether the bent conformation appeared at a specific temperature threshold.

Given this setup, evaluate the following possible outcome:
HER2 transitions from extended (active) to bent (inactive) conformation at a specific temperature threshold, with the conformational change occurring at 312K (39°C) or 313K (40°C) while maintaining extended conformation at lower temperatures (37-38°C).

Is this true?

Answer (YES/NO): NO